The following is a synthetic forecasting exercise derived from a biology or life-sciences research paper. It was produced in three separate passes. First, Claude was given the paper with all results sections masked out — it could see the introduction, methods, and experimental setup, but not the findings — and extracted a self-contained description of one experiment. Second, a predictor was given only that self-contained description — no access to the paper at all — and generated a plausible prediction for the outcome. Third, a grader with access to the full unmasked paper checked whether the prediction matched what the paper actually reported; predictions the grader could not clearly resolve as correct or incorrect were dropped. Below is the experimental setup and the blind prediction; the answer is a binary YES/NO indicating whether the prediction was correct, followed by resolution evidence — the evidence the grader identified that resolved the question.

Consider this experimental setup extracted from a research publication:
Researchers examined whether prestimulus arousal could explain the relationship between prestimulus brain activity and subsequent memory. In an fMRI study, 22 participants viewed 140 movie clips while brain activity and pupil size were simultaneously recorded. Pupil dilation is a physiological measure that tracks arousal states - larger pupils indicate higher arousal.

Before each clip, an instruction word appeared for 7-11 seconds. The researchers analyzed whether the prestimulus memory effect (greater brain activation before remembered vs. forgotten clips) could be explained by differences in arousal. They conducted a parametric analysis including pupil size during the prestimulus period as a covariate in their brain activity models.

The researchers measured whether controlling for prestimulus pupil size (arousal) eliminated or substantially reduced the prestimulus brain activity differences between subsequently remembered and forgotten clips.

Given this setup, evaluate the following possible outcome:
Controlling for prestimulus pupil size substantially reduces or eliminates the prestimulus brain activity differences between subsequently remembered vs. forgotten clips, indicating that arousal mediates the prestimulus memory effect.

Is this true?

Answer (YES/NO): NO